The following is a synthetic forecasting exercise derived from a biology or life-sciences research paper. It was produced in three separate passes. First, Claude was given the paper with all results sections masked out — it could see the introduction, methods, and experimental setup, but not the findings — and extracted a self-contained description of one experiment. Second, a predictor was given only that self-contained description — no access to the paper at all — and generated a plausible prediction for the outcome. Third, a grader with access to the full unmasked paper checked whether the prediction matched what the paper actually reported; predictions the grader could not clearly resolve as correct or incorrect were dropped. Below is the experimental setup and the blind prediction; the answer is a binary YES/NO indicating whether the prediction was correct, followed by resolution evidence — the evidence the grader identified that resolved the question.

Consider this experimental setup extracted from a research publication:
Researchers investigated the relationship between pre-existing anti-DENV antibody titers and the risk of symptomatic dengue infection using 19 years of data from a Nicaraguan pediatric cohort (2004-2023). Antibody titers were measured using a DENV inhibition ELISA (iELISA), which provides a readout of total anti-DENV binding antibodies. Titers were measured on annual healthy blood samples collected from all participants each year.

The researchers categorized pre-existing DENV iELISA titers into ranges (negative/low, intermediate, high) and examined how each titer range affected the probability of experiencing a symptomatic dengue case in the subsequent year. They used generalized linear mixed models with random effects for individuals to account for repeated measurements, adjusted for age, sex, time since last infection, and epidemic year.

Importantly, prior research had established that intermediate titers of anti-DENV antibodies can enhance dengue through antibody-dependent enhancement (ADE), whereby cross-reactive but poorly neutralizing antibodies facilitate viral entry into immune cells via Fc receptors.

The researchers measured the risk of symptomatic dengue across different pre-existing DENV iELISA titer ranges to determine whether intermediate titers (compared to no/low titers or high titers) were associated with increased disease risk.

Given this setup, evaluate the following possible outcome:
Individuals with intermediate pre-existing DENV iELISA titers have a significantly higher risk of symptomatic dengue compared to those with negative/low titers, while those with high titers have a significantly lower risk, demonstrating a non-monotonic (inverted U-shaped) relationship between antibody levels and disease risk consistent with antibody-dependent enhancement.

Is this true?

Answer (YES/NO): NO